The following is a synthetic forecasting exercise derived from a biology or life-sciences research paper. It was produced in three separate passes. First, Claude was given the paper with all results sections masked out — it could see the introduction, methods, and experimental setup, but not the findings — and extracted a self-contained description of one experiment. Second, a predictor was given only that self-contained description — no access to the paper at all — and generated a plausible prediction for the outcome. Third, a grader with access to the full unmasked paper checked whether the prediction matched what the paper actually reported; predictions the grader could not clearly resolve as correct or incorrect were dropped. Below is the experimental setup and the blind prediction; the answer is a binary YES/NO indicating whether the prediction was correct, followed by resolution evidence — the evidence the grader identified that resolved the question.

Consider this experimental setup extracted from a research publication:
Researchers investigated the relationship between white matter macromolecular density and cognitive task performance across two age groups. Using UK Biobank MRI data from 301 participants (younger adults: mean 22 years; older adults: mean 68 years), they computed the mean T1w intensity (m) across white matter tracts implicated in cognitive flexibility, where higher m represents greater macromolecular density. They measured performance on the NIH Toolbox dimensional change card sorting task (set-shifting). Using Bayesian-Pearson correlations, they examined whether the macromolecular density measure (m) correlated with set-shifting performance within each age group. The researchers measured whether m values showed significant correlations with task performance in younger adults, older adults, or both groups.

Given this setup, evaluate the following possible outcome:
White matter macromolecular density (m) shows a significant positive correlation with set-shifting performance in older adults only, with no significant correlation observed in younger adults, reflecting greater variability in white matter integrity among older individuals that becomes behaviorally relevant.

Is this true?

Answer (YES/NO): NO